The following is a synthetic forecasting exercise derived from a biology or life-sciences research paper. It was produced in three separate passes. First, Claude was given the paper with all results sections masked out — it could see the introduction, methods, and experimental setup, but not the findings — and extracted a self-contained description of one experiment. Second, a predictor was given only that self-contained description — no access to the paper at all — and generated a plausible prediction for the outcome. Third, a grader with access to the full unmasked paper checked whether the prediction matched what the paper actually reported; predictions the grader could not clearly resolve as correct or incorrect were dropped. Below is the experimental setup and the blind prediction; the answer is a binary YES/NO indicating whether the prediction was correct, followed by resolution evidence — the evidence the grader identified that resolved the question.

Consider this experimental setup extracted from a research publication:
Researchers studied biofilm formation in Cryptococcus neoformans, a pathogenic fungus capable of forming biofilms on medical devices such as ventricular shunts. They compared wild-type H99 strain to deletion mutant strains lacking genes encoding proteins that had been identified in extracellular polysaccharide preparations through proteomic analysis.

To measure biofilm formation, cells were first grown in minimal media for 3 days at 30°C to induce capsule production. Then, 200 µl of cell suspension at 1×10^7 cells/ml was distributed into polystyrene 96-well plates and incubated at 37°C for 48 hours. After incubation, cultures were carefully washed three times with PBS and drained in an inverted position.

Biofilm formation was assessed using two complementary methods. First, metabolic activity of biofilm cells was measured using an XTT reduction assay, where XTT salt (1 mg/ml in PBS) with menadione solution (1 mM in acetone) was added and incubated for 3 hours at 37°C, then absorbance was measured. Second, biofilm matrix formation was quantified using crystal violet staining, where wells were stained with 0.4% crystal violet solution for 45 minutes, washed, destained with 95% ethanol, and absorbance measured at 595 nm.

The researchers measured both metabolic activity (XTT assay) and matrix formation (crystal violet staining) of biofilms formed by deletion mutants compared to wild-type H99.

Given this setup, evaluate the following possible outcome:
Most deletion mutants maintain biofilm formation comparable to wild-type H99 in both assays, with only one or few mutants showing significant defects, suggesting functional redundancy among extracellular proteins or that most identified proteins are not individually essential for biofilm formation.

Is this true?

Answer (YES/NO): NO